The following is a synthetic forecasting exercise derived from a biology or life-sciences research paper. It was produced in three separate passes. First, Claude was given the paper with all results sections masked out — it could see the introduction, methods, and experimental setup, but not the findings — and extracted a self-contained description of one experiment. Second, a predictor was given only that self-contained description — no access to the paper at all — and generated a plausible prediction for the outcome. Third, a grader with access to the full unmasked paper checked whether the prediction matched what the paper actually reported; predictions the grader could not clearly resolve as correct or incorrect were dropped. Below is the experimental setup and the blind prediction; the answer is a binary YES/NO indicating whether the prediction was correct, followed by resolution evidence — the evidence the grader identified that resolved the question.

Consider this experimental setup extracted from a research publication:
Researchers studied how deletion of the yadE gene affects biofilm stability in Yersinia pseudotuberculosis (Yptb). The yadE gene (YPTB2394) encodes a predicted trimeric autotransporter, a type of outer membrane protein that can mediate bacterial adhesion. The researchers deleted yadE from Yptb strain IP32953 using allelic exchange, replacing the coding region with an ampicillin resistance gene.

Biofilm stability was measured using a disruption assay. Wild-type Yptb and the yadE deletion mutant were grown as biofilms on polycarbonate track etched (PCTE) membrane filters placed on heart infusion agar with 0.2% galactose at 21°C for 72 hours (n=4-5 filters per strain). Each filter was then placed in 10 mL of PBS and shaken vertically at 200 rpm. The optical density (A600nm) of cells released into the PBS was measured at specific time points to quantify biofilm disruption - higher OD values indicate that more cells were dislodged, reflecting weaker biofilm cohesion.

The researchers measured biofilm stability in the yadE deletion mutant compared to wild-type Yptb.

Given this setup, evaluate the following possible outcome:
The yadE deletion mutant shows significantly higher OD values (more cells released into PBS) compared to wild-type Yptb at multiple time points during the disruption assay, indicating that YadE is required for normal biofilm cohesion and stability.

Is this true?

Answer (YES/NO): YES